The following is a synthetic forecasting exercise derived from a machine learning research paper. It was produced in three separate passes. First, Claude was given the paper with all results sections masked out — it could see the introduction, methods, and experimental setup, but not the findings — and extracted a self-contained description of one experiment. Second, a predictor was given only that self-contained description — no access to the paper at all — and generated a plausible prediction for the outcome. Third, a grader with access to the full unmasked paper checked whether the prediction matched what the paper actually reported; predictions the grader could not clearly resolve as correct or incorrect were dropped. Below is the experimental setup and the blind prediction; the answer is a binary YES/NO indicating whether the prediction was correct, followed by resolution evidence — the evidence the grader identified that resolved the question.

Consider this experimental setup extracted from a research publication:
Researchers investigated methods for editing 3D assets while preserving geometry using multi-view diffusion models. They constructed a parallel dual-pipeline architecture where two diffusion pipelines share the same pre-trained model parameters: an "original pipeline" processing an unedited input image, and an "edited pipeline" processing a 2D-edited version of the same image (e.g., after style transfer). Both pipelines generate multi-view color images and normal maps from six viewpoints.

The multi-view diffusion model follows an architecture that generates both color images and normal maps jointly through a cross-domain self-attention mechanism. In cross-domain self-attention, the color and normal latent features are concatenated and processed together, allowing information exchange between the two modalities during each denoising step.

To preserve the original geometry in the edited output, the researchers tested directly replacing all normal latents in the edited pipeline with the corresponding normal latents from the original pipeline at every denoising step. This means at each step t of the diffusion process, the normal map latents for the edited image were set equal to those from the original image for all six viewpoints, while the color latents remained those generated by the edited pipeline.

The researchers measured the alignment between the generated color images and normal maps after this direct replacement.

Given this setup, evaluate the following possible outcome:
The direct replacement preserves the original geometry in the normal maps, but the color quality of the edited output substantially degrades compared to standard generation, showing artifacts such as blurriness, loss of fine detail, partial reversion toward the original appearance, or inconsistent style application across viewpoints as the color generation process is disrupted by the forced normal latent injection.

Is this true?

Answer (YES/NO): NO